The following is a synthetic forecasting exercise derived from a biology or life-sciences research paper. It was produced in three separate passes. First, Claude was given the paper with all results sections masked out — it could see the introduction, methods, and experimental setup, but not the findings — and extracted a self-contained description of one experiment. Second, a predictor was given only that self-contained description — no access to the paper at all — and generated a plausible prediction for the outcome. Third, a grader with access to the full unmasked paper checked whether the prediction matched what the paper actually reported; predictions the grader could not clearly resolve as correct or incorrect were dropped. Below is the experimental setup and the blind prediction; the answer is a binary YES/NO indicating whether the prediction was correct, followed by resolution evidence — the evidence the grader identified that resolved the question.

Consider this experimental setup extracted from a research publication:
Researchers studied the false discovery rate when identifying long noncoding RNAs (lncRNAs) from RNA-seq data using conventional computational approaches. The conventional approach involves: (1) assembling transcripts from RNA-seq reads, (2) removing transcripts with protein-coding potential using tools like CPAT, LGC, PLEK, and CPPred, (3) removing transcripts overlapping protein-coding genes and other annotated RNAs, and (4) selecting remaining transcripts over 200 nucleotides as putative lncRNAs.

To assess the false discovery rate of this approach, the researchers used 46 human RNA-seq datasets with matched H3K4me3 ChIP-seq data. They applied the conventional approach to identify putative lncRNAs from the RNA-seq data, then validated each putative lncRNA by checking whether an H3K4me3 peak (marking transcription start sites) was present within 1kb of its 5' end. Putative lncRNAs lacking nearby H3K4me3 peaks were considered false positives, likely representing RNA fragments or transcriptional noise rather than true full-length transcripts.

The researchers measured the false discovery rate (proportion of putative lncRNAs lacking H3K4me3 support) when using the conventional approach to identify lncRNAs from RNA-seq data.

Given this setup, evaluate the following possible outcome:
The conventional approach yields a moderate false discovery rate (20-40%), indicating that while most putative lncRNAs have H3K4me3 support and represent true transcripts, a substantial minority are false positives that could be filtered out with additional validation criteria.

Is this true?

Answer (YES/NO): NO